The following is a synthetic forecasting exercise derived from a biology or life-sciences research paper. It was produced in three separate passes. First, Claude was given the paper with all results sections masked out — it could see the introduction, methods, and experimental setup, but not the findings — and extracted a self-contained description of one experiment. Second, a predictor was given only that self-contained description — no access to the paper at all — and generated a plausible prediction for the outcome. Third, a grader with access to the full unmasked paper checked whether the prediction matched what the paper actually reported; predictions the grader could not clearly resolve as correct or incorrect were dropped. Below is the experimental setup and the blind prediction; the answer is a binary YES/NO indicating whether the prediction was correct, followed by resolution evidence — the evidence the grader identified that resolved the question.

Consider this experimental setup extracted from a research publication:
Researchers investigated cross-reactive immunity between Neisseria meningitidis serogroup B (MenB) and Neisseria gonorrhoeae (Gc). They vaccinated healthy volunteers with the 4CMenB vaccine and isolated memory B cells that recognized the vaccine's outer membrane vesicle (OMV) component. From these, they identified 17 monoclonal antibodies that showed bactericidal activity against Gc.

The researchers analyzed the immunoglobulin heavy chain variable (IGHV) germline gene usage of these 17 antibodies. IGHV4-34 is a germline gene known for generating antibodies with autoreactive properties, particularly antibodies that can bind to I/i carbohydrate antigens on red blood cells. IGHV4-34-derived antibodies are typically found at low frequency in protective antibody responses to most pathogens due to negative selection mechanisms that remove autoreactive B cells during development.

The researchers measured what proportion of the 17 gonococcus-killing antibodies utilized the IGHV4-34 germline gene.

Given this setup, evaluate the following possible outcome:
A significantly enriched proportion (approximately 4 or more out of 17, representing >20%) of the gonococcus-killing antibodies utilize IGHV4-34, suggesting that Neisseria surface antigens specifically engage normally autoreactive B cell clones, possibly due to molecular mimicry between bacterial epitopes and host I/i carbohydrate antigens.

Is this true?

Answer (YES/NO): YES